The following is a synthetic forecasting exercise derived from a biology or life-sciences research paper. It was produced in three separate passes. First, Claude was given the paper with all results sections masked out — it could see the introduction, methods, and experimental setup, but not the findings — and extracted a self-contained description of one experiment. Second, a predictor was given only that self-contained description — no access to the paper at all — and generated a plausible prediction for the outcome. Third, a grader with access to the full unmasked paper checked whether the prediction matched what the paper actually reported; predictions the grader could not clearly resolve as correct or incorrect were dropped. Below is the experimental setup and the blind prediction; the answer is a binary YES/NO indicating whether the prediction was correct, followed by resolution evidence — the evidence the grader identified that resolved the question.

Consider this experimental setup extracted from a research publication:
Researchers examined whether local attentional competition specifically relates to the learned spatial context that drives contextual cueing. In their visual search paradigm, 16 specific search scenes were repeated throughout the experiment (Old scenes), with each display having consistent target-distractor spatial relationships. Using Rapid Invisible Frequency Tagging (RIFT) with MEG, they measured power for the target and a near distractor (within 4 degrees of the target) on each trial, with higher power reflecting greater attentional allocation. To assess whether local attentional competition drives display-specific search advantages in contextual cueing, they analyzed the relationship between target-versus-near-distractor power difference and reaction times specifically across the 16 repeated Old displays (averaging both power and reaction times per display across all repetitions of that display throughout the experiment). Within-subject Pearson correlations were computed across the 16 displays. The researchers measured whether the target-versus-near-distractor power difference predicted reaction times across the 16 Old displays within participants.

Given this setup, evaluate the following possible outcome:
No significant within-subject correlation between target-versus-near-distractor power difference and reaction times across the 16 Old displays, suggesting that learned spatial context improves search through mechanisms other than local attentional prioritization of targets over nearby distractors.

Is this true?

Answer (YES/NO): NO